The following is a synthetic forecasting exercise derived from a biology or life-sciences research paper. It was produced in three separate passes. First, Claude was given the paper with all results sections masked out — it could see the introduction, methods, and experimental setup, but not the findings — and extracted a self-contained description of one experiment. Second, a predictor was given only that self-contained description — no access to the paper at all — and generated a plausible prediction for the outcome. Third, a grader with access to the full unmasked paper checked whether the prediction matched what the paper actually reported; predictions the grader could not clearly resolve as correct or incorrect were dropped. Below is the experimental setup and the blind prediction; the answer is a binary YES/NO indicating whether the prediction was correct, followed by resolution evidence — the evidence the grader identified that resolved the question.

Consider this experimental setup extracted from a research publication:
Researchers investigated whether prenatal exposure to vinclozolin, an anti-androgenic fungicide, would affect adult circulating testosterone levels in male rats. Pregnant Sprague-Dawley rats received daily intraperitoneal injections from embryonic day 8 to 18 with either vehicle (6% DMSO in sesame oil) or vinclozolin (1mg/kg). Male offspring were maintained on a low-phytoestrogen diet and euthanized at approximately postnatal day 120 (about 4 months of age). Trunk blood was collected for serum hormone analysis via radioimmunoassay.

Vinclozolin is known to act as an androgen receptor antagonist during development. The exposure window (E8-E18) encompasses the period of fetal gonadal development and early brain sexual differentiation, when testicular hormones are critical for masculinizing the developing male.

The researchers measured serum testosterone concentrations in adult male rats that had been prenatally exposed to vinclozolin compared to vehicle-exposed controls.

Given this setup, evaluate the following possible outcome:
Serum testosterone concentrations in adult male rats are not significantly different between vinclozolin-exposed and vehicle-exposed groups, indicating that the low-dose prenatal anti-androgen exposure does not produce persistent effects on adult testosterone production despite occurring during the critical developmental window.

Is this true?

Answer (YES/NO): YES